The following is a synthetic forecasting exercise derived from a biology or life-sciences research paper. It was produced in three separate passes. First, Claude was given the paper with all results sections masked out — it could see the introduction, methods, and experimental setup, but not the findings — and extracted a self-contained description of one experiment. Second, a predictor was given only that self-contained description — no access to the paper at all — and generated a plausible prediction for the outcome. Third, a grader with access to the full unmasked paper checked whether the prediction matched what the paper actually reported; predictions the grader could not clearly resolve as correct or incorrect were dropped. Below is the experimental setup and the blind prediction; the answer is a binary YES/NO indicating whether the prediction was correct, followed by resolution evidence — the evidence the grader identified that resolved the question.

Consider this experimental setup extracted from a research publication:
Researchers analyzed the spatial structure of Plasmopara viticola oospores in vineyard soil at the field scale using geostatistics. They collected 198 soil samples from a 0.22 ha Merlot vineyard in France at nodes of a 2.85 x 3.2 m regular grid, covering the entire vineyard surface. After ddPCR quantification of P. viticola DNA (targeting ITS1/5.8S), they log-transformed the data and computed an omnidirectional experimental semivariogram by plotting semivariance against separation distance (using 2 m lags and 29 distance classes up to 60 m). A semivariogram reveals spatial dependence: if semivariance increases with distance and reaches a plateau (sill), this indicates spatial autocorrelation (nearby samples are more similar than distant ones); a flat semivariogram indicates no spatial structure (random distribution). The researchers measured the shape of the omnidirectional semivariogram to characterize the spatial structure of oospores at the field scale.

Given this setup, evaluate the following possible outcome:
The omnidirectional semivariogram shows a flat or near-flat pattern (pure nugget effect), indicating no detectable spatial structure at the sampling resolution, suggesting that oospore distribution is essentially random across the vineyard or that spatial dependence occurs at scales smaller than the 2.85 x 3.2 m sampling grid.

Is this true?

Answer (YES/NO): NO